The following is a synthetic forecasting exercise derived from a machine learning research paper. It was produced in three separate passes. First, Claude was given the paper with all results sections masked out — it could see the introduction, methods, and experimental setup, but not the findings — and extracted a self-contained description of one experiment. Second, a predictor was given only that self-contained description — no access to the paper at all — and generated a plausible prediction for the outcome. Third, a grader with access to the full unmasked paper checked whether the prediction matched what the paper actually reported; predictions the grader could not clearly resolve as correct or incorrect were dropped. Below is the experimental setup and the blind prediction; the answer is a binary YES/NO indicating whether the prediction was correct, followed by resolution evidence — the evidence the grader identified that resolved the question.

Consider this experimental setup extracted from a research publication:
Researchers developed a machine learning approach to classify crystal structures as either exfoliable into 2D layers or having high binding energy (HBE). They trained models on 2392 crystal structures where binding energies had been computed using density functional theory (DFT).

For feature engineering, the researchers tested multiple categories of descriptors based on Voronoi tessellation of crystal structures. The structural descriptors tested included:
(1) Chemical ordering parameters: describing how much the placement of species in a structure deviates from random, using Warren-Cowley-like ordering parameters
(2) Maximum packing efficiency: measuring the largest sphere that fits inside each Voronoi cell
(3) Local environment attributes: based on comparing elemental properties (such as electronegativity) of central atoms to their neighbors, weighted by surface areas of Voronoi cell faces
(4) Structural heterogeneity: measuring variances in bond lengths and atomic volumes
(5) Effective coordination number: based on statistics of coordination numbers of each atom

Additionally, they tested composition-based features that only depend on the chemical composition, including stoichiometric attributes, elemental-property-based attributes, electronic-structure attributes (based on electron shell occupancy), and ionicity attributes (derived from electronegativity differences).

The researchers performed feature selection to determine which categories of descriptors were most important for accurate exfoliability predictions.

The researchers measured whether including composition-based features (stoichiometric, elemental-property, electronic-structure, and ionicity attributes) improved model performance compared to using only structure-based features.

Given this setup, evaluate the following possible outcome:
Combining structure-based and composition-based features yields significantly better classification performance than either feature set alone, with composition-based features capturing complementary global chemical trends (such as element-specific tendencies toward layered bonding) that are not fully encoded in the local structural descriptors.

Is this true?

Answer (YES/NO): NO